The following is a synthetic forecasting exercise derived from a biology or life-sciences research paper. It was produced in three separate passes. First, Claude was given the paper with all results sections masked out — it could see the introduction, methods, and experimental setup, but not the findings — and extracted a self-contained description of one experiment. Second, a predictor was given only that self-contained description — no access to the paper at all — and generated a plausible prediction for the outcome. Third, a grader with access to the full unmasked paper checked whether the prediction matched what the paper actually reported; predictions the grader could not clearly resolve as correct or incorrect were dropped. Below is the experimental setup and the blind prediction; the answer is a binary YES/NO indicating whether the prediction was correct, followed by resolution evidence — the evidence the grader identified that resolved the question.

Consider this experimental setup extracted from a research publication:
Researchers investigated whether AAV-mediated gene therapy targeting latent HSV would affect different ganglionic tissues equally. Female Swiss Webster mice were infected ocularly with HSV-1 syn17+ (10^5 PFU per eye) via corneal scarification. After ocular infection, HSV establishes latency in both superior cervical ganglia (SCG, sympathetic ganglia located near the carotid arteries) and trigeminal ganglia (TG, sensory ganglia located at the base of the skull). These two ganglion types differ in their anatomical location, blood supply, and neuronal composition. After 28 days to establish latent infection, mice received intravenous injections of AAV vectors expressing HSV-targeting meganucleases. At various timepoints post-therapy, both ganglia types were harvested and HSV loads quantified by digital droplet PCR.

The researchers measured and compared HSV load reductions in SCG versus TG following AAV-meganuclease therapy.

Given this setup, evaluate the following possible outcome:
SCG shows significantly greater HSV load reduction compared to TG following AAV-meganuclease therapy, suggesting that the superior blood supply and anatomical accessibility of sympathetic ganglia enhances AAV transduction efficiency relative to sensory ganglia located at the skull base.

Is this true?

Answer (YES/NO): YES